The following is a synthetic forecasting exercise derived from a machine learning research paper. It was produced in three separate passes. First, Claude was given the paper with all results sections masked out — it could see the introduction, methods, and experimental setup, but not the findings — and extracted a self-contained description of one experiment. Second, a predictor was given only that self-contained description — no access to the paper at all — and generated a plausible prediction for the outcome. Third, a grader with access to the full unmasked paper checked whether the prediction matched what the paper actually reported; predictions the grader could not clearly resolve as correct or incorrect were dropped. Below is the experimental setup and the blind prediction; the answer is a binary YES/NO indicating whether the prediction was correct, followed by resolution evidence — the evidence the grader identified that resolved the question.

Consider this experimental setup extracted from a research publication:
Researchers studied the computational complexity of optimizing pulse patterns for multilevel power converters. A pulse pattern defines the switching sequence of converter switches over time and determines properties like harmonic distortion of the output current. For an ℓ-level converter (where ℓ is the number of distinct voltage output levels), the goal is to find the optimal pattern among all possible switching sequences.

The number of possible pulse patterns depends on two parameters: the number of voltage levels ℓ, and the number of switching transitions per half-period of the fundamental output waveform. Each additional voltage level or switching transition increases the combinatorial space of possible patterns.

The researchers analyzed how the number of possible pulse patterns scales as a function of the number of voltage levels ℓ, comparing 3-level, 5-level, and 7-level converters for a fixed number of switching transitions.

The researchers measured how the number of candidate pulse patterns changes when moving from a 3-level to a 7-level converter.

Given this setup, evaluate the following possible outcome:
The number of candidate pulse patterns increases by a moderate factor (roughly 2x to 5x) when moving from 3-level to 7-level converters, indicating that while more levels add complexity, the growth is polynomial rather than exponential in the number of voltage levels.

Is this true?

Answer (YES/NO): NO